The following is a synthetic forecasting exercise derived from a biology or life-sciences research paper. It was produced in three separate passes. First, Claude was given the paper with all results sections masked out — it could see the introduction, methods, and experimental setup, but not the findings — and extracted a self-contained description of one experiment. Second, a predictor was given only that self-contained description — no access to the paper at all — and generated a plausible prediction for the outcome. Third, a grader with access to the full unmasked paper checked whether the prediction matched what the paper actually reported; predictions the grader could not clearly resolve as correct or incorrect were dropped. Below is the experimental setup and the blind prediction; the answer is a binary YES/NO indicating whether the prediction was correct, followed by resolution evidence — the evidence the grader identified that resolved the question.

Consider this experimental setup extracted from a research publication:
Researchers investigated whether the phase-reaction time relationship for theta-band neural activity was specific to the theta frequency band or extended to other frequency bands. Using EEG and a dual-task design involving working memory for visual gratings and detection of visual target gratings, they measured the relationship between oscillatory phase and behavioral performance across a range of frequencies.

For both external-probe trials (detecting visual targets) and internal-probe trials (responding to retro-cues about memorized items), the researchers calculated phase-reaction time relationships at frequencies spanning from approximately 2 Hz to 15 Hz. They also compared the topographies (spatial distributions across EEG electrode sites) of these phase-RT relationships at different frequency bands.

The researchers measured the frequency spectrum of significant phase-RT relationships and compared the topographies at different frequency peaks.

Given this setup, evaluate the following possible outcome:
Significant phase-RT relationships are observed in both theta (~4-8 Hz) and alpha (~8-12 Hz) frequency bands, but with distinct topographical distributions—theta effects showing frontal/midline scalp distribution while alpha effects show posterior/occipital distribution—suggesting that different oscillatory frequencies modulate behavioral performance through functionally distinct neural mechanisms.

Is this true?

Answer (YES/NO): NO